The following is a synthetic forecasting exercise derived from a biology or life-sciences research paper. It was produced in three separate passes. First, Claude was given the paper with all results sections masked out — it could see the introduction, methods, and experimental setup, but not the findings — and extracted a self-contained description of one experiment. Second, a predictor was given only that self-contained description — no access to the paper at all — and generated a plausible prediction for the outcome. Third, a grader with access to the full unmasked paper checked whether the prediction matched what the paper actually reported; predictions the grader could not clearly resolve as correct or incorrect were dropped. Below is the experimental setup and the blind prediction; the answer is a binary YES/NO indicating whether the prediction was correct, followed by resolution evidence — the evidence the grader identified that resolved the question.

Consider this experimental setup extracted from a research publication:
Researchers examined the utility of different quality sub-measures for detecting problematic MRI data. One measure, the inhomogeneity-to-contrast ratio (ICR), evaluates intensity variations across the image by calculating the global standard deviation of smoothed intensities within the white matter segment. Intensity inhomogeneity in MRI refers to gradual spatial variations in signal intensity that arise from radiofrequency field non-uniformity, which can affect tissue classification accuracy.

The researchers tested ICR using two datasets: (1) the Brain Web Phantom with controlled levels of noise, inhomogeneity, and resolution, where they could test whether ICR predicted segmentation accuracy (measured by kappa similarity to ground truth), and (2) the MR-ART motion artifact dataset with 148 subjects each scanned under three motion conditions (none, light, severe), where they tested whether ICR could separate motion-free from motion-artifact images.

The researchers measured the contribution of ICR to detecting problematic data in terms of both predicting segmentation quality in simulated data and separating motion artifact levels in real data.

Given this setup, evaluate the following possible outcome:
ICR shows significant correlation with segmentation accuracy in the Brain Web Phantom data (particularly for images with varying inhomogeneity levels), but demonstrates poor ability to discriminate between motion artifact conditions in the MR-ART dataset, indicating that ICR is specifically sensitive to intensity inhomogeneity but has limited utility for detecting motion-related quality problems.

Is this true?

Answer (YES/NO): NO